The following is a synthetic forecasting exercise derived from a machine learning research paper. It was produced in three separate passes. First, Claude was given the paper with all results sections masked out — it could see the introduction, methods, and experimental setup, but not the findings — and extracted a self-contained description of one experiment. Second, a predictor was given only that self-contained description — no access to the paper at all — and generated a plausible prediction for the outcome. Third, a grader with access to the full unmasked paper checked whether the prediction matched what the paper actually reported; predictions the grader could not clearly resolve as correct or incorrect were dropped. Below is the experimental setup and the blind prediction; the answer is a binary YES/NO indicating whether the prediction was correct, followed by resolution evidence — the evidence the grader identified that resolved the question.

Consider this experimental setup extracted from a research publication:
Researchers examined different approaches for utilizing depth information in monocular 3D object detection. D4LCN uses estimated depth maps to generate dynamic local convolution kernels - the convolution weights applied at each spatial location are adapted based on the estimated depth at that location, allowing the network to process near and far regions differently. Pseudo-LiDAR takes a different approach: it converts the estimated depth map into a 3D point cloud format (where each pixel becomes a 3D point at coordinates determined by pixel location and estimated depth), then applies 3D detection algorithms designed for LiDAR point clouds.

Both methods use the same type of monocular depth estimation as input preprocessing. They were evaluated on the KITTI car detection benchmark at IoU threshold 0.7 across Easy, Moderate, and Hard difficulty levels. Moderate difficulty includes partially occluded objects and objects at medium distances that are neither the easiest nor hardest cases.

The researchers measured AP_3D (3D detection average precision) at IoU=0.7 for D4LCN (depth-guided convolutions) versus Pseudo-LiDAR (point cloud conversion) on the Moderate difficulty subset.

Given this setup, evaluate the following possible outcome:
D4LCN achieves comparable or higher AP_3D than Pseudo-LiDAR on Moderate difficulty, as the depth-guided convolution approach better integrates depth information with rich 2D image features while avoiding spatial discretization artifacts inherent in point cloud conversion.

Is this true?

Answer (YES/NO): YES